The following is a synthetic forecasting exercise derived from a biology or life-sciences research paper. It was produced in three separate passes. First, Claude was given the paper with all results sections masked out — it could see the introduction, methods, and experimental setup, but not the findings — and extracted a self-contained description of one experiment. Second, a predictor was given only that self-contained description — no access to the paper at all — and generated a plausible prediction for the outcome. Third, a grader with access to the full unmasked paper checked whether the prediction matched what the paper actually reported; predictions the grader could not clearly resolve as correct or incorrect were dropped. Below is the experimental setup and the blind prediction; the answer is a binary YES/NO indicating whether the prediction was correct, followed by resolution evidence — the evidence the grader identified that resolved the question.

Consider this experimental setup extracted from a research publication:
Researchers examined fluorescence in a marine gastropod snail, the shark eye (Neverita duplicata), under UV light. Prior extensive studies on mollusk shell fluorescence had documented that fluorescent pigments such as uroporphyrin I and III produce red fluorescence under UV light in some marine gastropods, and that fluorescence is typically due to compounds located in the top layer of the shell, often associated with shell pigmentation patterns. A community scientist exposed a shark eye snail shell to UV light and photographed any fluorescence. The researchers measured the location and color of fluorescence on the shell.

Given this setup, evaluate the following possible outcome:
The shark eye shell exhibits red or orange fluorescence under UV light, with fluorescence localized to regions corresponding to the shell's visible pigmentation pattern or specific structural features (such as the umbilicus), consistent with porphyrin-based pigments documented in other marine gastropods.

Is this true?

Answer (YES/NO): NO